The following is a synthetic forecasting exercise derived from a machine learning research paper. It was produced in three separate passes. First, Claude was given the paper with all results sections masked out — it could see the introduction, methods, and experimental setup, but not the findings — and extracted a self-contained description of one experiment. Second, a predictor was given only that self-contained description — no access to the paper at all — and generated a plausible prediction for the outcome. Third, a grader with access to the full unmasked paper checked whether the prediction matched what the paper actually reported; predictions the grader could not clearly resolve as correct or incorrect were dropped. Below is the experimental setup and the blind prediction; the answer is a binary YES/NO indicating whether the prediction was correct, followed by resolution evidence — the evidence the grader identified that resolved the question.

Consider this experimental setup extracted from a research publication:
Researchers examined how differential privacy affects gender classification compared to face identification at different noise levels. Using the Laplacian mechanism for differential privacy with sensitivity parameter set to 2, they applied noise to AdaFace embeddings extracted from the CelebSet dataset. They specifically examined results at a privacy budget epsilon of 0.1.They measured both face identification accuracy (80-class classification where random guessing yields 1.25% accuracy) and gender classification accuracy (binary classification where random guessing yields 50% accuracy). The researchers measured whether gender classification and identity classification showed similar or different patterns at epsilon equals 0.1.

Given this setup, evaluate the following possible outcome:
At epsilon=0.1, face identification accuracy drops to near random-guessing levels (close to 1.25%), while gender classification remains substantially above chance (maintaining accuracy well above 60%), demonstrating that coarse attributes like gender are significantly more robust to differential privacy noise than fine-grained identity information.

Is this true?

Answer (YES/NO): NO